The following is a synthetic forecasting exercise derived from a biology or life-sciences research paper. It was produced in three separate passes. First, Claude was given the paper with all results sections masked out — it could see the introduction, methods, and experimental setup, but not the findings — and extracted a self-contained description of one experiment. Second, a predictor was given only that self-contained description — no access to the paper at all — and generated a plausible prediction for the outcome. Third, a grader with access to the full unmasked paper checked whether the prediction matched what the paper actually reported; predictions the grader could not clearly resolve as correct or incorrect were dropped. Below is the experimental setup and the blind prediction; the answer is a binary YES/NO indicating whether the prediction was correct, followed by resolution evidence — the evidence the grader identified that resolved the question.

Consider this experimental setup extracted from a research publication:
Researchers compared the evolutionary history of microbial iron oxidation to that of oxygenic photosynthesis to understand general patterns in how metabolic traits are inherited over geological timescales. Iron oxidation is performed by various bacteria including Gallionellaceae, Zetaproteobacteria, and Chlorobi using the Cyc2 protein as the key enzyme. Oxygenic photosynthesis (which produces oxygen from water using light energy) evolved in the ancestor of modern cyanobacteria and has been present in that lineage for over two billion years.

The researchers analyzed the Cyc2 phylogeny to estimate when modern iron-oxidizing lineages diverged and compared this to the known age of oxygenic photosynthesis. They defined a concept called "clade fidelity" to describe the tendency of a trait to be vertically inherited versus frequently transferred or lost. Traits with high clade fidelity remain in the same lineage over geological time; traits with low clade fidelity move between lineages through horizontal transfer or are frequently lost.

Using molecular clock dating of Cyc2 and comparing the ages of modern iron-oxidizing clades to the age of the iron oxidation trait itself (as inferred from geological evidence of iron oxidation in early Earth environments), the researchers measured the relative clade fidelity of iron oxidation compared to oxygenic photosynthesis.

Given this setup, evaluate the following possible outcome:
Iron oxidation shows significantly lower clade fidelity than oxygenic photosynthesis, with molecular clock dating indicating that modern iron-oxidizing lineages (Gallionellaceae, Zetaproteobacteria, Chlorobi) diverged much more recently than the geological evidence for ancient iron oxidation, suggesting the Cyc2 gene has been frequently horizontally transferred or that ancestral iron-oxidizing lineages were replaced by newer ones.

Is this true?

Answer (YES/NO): YES